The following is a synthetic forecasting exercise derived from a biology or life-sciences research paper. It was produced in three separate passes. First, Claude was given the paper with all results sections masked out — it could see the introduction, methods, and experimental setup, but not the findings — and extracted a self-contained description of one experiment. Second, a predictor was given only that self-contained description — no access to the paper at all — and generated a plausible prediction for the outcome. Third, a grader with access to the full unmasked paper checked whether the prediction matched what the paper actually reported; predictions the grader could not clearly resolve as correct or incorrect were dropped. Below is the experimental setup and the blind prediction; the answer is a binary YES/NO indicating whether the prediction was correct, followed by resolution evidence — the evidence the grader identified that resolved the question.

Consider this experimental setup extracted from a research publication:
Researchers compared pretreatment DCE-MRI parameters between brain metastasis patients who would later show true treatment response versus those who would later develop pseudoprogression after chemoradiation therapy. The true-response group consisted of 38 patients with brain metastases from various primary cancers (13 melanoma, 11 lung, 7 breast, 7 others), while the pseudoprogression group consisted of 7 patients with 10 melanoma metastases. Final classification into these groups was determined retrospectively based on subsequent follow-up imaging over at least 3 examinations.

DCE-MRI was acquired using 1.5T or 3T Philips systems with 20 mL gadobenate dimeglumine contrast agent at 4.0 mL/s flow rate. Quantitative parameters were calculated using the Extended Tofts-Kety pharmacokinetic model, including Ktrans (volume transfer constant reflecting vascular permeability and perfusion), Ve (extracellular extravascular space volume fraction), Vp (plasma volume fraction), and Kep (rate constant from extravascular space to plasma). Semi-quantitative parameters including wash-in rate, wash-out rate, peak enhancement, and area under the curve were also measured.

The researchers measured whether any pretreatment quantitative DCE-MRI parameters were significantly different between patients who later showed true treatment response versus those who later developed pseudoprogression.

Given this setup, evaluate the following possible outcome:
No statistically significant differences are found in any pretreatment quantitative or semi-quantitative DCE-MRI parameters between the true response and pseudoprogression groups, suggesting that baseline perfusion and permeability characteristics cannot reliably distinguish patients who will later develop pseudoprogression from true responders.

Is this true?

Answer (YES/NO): YES